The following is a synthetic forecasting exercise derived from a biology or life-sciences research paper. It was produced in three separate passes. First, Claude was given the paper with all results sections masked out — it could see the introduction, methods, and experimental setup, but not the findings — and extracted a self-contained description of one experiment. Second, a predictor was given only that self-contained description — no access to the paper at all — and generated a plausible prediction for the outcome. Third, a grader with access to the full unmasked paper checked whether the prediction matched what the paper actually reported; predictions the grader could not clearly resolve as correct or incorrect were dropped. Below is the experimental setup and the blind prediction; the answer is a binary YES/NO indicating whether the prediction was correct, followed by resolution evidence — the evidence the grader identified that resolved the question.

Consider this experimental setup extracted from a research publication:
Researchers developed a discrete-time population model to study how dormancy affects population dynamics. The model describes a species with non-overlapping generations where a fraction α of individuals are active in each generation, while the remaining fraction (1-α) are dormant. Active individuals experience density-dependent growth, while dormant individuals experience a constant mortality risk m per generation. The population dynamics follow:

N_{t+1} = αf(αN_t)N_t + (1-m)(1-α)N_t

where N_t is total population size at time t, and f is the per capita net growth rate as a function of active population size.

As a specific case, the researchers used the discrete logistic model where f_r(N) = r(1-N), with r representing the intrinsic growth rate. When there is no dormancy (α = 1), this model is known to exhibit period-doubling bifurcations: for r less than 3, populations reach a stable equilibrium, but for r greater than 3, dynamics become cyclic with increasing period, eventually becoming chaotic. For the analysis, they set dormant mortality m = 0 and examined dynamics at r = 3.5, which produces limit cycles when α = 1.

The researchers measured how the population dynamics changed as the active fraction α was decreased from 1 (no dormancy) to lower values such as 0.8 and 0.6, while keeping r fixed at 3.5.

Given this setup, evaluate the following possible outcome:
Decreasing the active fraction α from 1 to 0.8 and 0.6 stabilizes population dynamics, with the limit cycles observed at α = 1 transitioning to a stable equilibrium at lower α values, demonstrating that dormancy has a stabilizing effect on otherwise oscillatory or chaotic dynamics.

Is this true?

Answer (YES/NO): YES